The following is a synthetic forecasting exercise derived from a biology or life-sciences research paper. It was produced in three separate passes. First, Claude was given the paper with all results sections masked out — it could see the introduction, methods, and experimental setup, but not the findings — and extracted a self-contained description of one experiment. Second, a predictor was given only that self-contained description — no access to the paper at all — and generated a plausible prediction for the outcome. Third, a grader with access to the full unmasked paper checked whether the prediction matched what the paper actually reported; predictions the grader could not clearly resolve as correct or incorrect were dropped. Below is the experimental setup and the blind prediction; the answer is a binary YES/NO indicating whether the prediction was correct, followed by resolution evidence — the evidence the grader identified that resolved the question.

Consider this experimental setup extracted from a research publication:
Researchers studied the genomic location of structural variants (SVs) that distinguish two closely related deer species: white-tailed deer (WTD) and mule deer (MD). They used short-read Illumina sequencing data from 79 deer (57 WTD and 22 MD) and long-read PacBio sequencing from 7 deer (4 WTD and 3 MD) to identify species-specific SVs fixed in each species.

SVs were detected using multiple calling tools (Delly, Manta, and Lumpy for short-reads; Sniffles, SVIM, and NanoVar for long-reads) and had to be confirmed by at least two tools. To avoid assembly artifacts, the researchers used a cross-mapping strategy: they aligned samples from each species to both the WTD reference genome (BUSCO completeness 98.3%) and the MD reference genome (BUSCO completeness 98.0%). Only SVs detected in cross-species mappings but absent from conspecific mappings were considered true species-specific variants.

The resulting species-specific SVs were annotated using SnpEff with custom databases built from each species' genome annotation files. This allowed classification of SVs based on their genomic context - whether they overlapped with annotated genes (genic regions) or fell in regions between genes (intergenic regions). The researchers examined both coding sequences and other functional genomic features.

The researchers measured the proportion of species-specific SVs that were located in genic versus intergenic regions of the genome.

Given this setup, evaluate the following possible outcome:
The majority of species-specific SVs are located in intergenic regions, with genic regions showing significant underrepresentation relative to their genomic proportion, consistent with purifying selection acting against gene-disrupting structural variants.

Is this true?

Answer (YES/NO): NO